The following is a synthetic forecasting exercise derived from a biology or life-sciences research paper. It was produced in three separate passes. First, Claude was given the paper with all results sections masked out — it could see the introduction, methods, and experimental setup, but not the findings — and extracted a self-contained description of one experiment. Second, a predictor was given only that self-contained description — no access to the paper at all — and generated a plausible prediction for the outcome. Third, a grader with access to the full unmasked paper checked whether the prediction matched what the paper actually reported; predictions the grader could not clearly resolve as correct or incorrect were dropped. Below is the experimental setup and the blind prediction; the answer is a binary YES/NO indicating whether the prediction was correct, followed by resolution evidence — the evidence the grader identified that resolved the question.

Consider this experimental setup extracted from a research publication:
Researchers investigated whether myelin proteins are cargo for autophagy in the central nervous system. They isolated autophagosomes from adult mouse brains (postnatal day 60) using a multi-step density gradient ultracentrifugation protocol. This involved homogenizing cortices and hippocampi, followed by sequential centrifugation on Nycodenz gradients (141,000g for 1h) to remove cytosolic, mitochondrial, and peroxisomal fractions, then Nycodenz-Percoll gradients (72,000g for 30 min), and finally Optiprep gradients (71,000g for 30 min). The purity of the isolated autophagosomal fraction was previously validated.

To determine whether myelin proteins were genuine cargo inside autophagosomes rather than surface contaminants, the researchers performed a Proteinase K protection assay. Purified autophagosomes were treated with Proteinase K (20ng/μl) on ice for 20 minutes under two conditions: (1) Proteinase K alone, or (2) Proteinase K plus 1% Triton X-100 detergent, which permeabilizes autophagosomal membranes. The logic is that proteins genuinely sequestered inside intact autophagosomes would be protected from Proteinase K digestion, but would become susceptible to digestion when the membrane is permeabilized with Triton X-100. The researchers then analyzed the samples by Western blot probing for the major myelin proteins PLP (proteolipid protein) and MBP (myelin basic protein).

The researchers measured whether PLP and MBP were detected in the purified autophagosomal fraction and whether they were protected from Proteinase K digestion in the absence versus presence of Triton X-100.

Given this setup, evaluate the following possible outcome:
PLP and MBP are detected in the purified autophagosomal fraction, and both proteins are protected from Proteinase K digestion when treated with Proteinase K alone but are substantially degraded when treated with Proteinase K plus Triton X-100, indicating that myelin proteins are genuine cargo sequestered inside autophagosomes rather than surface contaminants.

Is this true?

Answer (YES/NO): YES